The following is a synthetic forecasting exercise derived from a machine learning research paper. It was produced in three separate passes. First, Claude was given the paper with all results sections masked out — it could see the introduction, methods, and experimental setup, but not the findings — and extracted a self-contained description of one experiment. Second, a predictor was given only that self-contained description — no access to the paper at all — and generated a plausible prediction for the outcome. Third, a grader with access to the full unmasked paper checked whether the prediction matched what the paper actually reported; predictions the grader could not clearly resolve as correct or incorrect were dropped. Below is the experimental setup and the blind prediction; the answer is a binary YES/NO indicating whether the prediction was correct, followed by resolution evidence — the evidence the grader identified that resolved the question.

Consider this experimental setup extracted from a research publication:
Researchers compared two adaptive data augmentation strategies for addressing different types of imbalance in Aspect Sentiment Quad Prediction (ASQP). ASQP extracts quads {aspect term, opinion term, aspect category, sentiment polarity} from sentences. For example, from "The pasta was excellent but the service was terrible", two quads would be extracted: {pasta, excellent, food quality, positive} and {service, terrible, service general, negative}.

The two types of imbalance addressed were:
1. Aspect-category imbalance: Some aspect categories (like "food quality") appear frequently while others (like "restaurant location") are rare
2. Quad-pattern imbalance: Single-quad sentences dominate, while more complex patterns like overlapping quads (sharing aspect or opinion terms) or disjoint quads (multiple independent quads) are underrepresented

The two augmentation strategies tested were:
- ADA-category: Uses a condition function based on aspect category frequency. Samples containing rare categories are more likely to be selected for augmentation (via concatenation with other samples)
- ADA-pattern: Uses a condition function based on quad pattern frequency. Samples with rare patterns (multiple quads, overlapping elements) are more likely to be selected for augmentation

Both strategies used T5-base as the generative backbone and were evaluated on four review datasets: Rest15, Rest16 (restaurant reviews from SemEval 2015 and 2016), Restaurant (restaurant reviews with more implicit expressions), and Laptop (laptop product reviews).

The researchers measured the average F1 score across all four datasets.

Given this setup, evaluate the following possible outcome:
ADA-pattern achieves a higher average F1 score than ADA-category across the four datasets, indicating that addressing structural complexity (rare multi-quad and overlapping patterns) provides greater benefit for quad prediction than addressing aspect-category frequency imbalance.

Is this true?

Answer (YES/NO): YES